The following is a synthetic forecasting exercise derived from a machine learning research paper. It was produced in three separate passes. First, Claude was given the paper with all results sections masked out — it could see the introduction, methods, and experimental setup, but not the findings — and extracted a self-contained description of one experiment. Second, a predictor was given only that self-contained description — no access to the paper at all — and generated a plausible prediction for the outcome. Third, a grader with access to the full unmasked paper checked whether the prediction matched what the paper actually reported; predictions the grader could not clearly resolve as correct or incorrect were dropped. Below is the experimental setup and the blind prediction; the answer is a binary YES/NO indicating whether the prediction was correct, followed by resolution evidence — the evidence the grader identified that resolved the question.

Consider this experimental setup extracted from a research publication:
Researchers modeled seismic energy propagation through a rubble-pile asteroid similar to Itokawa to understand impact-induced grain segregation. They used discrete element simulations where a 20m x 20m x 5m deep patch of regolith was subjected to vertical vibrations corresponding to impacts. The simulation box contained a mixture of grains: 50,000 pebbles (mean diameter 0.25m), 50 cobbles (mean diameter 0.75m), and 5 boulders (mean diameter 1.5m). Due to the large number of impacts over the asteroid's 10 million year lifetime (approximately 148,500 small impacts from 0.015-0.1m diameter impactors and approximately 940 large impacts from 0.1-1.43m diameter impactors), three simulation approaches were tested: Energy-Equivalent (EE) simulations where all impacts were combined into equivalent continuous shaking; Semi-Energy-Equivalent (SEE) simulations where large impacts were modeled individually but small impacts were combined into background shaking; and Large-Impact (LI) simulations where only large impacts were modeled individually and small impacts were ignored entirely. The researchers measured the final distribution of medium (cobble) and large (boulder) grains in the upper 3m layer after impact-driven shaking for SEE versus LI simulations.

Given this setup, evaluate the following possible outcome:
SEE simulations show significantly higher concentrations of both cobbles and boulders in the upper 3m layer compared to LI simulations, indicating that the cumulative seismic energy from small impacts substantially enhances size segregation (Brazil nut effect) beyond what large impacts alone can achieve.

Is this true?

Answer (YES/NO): NO